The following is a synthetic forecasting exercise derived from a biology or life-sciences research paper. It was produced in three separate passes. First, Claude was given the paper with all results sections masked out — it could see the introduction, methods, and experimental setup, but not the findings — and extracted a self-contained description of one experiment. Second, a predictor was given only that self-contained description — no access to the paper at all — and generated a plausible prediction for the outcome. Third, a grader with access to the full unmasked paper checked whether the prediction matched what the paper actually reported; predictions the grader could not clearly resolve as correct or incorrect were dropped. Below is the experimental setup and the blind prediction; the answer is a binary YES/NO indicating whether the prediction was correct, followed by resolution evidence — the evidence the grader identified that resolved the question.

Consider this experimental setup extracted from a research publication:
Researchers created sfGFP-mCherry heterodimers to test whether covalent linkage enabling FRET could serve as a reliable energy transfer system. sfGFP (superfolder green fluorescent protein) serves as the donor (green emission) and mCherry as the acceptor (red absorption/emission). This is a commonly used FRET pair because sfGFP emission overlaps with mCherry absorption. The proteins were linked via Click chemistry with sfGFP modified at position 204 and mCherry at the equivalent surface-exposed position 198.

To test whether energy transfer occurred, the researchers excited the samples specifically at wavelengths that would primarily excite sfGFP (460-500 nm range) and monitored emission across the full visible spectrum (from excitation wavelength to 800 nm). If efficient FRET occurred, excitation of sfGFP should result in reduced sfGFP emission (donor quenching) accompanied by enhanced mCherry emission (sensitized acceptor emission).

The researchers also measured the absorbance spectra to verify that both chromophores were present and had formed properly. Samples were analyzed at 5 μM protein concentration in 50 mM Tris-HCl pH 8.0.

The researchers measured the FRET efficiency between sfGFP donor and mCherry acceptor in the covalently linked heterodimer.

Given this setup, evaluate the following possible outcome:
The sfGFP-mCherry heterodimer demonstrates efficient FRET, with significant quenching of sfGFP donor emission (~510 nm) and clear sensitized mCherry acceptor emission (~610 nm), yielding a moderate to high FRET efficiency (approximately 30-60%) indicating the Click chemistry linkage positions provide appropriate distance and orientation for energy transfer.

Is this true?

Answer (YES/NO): NO